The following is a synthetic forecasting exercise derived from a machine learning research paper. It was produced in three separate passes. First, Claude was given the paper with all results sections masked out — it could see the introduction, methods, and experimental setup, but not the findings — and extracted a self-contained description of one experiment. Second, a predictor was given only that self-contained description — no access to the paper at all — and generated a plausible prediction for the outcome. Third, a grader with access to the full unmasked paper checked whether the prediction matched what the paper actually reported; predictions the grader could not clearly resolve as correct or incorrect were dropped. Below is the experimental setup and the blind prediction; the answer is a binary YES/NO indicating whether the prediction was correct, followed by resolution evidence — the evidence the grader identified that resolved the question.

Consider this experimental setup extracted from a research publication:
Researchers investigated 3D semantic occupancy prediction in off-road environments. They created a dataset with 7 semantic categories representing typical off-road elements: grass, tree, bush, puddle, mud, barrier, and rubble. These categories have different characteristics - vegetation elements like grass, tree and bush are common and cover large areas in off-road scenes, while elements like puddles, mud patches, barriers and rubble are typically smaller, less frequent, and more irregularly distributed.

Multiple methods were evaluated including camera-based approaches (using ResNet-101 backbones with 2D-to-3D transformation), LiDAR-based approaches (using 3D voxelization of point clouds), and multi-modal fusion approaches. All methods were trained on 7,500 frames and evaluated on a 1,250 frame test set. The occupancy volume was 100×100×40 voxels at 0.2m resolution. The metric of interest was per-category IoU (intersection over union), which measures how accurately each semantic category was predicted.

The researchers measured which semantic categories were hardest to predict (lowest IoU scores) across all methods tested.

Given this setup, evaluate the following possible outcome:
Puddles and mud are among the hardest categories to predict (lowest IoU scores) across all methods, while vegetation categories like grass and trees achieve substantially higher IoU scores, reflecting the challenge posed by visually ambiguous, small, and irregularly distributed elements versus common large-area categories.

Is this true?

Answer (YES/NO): NO